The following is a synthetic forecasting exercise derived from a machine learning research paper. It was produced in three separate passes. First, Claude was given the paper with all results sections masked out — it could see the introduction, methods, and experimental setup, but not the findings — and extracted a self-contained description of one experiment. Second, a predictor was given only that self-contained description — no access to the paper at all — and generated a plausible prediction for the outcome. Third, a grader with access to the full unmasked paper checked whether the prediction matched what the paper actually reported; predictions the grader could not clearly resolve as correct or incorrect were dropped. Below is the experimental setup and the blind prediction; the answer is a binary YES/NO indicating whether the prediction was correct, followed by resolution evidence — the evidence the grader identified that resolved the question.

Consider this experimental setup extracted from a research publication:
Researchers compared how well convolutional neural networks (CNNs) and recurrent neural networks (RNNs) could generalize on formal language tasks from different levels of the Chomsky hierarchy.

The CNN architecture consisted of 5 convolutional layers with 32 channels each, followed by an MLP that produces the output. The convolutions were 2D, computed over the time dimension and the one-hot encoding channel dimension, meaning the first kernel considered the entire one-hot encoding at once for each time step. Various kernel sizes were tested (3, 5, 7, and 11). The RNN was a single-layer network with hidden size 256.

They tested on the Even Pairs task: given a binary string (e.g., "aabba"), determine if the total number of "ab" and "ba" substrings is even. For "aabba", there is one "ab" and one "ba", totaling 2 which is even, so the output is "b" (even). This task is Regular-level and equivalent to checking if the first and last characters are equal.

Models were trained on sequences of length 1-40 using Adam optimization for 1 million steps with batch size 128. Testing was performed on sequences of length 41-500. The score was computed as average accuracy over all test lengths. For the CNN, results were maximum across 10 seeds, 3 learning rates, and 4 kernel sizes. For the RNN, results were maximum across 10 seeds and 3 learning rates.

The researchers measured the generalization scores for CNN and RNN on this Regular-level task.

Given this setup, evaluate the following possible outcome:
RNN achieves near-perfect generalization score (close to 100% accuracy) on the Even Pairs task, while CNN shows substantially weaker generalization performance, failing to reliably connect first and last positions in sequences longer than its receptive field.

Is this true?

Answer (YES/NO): YES